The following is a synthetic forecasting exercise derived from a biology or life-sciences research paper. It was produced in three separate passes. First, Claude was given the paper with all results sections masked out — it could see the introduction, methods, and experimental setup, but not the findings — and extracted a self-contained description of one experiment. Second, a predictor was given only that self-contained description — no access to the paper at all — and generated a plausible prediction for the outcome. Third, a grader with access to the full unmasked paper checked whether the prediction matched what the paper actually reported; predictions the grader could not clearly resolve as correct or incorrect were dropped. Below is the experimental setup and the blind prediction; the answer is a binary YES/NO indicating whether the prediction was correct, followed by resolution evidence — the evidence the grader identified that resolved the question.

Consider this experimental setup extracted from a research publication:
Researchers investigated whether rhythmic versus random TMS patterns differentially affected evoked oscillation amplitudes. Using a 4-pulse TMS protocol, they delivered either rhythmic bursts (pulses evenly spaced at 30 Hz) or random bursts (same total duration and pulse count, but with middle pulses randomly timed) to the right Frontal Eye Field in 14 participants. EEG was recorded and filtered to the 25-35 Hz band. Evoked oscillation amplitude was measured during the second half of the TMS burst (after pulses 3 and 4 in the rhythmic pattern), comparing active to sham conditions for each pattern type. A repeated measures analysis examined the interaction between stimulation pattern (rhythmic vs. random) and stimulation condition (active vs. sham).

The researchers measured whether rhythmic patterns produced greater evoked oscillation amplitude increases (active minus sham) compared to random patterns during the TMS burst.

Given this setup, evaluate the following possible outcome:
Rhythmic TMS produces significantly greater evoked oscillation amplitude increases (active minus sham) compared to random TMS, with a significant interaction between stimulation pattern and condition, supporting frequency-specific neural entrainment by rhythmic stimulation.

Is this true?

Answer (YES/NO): YES